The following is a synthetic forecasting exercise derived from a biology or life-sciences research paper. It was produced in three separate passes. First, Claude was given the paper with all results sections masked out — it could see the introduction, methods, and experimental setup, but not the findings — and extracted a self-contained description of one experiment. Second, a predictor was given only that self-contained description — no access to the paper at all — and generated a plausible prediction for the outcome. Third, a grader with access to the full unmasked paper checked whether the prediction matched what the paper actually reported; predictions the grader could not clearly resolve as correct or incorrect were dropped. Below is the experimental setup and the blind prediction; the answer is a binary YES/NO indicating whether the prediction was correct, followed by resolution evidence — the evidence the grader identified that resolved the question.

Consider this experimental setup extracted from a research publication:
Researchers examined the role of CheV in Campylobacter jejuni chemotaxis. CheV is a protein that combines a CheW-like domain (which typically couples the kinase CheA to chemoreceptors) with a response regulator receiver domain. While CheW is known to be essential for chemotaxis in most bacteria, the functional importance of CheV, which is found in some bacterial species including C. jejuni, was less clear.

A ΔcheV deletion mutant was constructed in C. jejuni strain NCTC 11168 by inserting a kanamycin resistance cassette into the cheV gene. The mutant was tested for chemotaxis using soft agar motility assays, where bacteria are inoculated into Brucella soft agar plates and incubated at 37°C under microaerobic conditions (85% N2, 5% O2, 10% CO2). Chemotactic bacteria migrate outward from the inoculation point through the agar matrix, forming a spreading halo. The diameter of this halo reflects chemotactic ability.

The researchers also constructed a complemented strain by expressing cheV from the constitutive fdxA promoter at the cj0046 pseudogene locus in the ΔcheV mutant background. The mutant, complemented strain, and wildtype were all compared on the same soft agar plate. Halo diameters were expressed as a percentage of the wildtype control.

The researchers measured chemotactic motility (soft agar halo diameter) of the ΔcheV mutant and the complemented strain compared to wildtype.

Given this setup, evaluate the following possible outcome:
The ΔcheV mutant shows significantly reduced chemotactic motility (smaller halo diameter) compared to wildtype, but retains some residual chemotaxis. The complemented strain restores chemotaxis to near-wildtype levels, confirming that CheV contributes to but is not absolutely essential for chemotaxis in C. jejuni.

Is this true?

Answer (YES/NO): NO